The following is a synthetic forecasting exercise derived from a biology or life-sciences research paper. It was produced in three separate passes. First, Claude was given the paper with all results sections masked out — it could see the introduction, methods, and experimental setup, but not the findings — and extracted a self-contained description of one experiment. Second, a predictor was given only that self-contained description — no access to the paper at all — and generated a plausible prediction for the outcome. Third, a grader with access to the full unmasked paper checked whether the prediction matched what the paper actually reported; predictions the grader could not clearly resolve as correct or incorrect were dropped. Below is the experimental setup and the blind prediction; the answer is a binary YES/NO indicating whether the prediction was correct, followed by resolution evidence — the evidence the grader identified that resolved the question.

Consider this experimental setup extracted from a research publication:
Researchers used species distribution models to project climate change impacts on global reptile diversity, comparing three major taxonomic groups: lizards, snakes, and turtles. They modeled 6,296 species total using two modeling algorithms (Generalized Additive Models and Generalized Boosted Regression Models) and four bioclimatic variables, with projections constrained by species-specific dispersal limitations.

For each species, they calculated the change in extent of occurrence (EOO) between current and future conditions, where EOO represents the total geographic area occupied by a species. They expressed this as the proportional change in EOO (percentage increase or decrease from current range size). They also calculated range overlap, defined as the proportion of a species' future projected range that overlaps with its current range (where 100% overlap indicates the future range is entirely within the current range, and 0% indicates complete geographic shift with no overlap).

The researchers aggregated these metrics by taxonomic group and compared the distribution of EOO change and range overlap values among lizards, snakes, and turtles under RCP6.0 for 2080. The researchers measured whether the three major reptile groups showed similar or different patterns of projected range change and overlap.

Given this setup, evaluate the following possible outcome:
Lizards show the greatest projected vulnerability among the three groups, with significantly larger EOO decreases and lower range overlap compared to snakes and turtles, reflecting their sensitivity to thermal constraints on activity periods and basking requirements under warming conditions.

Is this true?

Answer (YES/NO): NO